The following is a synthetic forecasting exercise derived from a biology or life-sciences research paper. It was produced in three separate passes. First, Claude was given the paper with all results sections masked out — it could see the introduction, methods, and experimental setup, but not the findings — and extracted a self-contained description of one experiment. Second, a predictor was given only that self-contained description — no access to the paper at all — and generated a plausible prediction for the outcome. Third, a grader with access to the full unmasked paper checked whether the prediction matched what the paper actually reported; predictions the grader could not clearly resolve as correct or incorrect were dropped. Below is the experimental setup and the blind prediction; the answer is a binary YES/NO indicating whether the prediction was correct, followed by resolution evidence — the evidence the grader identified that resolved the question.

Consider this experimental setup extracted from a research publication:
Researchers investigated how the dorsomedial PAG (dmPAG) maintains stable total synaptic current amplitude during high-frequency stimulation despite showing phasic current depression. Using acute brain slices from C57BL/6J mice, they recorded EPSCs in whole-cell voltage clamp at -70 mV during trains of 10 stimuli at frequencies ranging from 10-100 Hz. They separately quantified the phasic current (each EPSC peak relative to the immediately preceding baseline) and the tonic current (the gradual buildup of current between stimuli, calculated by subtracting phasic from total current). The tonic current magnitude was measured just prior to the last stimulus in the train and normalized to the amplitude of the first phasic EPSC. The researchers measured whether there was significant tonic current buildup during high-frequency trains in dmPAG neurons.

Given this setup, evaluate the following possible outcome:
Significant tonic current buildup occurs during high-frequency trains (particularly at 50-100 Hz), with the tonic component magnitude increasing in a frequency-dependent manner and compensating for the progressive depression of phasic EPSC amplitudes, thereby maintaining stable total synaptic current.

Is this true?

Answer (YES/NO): YES